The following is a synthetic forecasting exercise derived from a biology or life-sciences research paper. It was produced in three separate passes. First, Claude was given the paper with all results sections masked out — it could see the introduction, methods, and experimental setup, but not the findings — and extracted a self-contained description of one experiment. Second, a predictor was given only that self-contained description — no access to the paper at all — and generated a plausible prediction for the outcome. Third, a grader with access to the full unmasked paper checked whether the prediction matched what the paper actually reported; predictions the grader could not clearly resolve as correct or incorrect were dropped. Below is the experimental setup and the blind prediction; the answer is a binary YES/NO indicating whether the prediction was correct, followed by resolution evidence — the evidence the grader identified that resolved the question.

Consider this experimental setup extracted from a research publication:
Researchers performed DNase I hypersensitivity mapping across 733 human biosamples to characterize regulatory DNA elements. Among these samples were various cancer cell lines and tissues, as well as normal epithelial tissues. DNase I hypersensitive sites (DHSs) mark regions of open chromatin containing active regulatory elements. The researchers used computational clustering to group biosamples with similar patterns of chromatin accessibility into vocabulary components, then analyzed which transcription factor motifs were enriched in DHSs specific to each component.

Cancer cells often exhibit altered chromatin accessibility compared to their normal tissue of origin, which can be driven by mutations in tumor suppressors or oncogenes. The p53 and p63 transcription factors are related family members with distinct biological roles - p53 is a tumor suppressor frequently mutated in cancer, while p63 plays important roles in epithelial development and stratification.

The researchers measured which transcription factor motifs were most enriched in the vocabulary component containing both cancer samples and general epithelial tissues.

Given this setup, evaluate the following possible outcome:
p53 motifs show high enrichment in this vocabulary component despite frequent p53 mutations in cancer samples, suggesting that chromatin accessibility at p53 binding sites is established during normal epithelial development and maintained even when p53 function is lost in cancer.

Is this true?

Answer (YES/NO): YES